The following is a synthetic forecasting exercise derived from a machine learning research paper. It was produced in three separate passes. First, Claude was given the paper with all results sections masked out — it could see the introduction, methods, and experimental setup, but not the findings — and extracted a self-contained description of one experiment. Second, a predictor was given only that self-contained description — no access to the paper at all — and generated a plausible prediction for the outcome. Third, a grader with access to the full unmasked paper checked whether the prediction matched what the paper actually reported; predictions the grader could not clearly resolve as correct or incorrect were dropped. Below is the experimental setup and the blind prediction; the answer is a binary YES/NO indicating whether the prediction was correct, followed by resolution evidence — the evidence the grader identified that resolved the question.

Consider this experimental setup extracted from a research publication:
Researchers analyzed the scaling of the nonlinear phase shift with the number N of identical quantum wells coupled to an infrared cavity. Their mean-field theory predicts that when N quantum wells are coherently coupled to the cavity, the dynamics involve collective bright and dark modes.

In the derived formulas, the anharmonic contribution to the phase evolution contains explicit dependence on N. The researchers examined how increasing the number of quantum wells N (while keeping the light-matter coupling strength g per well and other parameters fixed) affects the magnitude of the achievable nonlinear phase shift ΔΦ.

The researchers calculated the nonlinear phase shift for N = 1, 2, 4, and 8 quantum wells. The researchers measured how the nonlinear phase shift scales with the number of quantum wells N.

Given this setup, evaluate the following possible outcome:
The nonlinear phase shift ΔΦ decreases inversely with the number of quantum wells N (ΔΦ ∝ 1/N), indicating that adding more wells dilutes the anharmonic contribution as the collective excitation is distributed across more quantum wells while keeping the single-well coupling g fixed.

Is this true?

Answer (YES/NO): YES